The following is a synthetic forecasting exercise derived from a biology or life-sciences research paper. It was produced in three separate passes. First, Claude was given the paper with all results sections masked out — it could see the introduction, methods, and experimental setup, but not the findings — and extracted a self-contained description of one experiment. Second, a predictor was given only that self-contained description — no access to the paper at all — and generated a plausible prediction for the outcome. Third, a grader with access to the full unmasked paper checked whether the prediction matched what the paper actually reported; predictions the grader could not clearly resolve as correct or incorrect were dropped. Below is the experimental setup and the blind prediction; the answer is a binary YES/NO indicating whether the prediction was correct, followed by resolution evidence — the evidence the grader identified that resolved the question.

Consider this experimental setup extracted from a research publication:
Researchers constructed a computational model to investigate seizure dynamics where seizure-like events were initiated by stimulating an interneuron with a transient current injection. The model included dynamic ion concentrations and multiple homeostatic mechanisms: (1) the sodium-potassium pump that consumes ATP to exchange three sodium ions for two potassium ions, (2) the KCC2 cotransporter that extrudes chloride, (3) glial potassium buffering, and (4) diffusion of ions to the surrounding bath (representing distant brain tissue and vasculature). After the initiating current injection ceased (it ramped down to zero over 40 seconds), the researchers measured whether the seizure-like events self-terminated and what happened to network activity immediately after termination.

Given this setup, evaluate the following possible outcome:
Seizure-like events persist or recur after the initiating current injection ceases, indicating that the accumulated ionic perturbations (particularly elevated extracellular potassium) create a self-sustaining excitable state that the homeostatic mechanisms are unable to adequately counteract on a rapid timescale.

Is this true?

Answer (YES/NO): NO